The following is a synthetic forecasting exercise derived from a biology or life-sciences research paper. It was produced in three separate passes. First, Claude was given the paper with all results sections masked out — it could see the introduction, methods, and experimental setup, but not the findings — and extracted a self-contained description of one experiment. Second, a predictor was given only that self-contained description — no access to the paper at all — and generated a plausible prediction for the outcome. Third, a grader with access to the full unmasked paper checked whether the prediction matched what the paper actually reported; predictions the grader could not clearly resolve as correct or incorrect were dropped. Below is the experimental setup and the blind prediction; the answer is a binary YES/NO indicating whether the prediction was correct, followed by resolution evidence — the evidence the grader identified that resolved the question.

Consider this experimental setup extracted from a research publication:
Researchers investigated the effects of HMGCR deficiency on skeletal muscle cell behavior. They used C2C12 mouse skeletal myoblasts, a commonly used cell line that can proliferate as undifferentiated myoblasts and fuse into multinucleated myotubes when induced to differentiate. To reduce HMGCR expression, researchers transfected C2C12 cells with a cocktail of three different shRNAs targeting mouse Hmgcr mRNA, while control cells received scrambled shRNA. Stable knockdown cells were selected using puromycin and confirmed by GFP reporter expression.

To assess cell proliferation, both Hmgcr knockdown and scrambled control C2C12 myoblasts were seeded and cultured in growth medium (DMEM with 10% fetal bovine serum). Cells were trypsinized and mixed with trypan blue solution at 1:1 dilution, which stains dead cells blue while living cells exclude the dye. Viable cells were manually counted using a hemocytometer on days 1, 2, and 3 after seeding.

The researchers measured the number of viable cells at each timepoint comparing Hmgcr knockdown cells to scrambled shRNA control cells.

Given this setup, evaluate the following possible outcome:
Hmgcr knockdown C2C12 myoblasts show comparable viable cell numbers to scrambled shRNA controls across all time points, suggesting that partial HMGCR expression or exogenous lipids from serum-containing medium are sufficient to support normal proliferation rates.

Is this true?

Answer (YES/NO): NO